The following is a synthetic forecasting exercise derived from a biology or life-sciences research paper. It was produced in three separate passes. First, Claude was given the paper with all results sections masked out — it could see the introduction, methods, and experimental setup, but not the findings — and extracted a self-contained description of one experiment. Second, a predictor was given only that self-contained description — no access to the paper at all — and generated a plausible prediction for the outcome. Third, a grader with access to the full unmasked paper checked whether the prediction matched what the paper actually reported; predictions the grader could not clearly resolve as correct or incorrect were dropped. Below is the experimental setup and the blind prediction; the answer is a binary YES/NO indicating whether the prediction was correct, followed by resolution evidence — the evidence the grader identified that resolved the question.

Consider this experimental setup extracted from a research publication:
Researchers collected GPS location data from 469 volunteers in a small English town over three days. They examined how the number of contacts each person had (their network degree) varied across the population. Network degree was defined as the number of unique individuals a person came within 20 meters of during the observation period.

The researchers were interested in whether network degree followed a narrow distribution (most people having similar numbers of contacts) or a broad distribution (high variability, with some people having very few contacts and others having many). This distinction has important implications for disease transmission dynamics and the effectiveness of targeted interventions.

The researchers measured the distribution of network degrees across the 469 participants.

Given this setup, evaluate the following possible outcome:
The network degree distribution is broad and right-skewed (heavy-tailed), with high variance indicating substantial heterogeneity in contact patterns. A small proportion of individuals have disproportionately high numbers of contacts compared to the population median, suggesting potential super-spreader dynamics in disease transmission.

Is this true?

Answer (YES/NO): YES